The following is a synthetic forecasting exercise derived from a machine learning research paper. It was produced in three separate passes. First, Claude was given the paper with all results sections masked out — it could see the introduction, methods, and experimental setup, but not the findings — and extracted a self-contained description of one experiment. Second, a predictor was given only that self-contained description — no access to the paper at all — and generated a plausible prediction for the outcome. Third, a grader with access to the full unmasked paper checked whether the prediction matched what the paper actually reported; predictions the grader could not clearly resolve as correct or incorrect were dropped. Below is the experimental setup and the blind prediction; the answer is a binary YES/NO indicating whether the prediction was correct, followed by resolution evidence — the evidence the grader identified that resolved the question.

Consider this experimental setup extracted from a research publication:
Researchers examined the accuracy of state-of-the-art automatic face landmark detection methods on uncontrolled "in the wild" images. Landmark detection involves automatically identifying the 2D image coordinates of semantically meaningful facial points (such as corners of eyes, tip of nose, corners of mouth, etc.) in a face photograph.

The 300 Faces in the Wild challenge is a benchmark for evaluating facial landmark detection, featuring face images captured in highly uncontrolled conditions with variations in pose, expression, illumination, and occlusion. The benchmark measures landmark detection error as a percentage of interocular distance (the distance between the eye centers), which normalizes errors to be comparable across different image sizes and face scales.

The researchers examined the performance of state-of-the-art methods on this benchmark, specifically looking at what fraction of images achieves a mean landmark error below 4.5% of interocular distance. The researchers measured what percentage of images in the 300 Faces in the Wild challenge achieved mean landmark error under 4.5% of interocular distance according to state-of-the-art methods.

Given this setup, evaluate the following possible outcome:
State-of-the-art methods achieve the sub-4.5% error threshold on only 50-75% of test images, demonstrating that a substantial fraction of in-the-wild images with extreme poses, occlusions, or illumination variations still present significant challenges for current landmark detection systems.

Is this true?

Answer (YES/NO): YES